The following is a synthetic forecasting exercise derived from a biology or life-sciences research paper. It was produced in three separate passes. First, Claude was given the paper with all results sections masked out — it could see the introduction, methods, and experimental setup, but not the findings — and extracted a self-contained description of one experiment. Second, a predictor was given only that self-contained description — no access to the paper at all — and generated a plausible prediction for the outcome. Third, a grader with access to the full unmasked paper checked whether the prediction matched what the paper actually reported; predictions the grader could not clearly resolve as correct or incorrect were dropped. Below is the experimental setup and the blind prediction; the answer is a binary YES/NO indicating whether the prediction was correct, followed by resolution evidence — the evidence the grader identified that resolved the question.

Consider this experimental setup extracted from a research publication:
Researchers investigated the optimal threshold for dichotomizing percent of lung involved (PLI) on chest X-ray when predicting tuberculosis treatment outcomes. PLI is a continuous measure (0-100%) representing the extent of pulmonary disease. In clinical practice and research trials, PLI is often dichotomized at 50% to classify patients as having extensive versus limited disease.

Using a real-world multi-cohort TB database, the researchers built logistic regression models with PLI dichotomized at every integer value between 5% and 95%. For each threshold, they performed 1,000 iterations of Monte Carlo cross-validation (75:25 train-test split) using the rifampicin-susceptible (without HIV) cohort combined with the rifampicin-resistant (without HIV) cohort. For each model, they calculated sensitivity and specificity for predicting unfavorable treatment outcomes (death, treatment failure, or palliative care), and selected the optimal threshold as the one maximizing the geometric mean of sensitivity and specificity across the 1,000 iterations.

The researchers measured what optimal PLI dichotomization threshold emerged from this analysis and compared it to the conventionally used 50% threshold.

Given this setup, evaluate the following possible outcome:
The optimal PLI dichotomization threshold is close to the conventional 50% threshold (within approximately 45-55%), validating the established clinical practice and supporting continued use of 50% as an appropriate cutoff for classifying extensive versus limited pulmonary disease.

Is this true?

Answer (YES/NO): NO